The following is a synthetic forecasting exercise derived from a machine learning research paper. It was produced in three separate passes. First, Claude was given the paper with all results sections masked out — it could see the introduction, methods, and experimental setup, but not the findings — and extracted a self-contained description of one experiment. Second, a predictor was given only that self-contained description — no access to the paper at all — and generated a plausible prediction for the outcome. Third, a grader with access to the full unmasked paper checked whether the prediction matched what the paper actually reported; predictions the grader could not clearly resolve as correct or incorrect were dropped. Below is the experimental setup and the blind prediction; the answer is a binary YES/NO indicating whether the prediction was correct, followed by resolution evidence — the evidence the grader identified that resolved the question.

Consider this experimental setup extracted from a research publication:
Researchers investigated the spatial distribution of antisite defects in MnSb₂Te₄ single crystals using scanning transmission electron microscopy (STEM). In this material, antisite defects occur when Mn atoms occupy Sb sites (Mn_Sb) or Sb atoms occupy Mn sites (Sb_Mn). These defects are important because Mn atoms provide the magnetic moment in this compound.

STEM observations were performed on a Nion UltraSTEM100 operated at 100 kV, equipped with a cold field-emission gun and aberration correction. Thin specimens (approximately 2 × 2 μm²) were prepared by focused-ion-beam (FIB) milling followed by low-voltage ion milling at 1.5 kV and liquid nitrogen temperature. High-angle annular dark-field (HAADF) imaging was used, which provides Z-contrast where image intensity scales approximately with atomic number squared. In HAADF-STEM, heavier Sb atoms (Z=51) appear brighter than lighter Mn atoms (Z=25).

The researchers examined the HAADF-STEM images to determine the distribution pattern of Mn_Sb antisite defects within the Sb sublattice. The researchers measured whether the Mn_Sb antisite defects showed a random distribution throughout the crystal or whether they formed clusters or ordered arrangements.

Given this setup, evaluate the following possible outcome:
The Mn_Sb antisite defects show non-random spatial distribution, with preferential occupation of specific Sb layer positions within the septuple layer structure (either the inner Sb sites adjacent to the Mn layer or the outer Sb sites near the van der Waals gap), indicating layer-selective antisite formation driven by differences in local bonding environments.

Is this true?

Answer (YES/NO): NO